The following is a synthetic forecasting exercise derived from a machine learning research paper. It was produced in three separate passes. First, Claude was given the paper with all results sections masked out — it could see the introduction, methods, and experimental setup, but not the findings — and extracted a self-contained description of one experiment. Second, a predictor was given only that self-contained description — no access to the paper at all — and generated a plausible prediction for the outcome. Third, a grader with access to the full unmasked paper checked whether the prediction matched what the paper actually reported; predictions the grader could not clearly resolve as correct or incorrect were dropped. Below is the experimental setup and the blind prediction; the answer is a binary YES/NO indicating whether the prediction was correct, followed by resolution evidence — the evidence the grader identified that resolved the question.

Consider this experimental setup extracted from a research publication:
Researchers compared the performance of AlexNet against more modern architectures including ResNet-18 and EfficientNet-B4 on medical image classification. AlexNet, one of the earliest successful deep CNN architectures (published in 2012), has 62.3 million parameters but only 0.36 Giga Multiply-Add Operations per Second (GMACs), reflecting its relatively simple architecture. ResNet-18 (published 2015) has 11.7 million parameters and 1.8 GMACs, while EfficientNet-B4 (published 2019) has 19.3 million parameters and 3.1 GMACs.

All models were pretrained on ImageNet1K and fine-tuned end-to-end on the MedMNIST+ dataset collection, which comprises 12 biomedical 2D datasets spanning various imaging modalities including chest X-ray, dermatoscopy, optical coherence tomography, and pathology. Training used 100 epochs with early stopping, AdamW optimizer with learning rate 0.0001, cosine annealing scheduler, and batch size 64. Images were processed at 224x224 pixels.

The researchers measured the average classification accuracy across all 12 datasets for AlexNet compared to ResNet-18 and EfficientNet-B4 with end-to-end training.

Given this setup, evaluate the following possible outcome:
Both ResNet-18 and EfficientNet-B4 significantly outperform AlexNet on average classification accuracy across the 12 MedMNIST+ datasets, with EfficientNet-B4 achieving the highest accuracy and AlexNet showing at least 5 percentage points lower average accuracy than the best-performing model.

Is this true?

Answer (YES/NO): NO